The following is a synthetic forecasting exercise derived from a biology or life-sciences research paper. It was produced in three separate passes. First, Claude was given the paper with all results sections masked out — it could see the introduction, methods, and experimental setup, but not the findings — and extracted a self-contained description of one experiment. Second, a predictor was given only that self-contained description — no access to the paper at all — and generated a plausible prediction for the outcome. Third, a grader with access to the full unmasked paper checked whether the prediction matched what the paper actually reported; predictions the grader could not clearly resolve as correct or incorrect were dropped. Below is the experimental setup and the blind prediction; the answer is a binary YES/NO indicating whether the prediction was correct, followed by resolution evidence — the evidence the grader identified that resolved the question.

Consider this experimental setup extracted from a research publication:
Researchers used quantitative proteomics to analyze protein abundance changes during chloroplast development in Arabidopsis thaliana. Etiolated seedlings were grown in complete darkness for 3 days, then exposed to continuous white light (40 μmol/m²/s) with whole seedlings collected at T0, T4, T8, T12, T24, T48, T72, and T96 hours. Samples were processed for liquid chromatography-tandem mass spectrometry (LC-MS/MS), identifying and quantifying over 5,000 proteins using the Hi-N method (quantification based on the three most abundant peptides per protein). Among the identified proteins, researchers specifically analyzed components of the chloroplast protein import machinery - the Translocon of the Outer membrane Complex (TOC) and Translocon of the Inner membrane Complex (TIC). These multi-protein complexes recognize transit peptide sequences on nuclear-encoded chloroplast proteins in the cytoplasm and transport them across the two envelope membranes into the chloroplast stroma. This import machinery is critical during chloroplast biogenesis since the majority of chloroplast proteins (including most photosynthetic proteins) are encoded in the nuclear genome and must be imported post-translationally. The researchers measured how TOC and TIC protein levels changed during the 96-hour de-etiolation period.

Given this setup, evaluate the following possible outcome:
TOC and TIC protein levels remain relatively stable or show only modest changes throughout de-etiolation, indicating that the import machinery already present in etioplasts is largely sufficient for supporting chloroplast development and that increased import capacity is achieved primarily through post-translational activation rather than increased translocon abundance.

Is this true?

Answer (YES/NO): NO